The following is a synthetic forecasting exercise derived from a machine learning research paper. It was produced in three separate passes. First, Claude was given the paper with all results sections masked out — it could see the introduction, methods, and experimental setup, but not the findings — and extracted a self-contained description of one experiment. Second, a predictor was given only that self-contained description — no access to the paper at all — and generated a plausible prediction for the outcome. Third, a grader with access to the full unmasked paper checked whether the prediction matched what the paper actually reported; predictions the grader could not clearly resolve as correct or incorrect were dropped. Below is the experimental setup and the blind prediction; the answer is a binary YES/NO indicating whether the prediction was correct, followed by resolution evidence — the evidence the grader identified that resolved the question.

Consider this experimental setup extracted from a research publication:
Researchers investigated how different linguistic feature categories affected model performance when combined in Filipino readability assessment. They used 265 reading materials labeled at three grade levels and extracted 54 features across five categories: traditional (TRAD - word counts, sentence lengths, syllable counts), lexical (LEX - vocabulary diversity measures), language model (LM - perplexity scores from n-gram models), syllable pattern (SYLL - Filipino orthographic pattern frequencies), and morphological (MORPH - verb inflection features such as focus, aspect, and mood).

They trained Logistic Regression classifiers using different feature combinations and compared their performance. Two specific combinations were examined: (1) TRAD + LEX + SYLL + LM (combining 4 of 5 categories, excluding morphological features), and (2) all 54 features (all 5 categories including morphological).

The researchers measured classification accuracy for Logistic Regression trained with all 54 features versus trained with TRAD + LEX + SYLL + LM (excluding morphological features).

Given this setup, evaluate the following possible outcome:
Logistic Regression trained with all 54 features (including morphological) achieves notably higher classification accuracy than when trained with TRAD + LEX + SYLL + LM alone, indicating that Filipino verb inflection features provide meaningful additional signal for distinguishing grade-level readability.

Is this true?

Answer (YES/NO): NO